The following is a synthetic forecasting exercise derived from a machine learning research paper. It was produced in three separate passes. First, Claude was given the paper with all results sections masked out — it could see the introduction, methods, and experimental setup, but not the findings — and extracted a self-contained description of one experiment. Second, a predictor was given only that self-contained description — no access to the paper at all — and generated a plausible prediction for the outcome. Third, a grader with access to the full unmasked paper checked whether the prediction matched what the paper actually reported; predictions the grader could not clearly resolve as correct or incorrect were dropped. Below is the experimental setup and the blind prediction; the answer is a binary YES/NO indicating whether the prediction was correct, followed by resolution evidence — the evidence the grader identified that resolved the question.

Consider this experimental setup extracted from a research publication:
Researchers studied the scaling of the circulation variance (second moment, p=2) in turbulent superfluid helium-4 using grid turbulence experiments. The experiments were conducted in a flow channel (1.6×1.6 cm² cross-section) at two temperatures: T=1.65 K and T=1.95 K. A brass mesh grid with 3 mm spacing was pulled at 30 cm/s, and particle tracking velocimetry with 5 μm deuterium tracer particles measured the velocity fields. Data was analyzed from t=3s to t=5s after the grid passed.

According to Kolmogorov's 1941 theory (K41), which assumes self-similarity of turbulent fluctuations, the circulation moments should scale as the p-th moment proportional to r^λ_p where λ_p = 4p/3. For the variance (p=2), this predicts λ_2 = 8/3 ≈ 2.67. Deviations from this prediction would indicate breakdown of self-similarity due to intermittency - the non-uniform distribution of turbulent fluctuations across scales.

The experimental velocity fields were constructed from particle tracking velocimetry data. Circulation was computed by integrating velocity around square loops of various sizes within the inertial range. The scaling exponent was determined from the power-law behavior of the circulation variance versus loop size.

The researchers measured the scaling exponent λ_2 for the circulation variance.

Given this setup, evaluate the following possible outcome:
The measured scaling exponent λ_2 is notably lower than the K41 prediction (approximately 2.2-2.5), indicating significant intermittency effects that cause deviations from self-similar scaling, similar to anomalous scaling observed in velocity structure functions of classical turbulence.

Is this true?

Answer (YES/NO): NO